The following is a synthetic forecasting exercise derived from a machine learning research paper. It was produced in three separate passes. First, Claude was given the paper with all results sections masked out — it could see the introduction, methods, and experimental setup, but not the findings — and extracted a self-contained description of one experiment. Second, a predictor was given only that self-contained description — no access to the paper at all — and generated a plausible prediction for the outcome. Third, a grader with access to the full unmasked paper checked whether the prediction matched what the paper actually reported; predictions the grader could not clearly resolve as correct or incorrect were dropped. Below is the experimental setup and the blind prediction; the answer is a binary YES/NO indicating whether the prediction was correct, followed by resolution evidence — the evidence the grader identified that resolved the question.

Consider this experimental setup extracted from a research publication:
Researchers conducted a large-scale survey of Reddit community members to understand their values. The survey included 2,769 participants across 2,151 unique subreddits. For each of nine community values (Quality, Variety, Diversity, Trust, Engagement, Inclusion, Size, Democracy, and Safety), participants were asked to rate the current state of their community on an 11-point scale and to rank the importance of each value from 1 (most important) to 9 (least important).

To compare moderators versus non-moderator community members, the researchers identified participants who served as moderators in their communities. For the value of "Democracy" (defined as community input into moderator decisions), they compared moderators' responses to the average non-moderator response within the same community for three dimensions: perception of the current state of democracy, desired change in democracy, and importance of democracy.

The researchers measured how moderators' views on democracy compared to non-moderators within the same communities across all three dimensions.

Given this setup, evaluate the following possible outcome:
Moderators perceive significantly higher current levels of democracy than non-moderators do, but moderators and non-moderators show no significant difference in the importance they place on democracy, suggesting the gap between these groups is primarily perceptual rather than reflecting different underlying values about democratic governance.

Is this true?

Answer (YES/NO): NO